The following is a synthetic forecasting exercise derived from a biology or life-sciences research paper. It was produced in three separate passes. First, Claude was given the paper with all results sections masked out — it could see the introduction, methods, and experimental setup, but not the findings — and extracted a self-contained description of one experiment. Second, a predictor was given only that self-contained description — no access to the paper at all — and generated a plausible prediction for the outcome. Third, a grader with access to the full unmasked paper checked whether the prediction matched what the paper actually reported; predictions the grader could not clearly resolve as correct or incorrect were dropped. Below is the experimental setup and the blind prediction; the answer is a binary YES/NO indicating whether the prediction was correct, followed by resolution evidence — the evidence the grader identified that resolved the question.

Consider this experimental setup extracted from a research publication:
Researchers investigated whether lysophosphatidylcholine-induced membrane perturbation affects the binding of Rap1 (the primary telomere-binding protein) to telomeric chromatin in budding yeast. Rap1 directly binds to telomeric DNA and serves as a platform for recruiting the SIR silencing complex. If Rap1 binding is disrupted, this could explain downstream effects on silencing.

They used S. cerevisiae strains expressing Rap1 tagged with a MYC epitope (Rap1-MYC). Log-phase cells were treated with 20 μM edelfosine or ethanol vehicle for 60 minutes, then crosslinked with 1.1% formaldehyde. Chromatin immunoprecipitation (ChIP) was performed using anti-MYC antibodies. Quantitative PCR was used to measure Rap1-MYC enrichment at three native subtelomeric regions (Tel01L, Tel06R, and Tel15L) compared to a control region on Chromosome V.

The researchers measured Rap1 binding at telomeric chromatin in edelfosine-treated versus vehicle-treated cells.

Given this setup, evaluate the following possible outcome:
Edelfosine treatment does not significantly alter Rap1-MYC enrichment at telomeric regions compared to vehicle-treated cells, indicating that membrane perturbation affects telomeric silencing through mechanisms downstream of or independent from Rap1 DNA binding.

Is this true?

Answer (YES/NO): YES